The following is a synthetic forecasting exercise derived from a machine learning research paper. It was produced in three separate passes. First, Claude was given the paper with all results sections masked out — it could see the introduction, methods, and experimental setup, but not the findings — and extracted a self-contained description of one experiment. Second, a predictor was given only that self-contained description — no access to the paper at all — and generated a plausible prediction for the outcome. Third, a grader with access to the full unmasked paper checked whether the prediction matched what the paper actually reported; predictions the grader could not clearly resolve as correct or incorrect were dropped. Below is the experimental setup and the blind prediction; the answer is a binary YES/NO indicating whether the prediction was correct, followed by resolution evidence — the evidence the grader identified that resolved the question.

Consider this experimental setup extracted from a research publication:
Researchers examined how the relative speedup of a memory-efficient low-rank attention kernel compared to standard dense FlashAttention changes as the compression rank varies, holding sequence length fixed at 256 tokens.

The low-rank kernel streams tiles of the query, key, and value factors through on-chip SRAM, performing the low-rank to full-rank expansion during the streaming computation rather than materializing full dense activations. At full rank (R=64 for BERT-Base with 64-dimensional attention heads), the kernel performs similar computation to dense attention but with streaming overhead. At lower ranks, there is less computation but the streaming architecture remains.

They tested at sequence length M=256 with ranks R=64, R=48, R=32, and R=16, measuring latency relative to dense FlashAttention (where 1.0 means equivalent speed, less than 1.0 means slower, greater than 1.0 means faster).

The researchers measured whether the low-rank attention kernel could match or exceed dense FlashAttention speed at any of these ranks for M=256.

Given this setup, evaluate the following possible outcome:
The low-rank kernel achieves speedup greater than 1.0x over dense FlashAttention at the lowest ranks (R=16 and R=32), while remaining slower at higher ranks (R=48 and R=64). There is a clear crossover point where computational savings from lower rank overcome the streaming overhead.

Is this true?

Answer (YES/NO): NO